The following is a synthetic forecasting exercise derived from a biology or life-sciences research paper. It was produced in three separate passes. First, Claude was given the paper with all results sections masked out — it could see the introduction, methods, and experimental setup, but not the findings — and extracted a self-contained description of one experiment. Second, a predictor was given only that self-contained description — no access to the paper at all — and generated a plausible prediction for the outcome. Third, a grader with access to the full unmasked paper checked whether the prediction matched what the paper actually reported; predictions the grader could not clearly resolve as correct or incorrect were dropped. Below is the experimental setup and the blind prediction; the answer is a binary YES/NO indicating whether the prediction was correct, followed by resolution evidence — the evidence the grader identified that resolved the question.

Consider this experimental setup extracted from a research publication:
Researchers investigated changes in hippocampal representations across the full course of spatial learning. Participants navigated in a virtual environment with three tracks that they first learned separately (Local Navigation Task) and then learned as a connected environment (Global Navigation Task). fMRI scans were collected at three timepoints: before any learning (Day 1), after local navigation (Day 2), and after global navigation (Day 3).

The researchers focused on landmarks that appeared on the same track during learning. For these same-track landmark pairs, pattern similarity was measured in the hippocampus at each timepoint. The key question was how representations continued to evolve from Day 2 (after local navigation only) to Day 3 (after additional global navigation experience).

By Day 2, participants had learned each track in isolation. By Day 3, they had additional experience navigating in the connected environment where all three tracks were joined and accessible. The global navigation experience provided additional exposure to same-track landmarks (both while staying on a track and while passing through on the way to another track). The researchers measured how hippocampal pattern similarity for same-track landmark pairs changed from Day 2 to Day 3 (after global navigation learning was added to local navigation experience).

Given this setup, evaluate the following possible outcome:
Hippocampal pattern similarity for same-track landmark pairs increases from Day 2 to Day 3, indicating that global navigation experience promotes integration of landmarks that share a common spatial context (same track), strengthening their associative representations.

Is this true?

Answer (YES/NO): NO